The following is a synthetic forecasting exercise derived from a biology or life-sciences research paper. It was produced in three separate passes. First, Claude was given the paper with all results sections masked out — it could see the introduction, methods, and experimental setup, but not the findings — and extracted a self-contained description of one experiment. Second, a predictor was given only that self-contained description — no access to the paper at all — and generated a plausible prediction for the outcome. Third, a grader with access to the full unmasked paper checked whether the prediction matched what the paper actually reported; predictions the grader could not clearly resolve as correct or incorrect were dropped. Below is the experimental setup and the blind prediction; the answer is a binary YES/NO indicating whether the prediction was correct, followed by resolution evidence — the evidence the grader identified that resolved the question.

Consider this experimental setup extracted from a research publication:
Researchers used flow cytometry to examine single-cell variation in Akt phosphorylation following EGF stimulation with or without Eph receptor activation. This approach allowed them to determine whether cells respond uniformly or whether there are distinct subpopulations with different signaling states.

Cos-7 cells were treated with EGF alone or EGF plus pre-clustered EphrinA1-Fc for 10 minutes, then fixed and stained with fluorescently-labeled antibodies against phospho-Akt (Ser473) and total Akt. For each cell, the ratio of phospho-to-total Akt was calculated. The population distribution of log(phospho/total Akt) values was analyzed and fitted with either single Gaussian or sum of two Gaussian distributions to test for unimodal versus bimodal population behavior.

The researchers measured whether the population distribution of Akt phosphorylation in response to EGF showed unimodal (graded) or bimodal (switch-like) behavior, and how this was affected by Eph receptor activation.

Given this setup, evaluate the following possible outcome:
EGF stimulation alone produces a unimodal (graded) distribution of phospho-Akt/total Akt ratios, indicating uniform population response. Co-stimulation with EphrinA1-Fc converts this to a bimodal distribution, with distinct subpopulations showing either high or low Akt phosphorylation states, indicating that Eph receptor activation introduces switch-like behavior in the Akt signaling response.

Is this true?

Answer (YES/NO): NO